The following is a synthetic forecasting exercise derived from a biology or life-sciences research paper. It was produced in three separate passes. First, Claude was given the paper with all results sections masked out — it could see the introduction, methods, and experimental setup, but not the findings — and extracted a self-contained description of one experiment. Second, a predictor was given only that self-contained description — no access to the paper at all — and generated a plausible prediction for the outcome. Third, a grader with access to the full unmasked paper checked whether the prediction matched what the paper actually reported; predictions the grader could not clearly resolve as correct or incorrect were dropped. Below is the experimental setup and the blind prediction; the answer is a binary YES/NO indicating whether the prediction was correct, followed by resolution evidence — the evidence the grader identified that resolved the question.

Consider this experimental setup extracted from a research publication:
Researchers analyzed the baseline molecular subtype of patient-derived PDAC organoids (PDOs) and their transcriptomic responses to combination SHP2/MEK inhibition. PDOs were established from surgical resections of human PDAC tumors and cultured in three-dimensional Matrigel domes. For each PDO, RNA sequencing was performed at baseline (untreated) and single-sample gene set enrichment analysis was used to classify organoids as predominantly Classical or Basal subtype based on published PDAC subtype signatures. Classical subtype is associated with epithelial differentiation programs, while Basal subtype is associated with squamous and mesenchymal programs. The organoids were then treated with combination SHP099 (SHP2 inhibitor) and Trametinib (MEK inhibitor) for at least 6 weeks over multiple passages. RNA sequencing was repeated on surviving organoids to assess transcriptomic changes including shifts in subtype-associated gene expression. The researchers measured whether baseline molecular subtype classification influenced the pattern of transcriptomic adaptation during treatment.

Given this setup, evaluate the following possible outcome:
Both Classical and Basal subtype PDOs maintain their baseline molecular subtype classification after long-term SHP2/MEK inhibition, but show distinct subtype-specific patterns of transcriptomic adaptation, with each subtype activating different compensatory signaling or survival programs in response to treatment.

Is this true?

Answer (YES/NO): NO